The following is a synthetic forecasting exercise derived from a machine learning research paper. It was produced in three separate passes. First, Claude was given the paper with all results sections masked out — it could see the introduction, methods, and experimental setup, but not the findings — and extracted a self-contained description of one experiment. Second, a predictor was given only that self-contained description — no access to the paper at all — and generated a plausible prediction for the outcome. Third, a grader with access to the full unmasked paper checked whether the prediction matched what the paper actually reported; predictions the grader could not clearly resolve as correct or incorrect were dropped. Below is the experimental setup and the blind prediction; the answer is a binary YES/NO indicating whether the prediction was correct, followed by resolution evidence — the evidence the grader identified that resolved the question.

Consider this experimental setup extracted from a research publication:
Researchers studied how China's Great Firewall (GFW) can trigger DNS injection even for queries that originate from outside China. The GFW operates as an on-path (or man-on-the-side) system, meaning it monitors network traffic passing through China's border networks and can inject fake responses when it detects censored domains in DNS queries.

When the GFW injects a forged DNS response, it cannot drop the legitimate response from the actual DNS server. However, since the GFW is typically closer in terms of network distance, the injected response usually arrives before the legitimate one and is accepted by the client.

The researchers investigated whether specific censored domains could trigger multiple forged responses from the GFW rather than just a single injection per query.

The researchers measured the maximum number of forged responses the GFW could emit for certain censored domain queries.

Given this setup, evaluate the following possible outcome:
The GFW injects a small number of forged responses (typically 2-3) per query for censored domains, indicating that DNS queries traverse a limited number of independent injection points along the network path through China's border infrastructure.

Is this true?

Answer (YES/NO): YES